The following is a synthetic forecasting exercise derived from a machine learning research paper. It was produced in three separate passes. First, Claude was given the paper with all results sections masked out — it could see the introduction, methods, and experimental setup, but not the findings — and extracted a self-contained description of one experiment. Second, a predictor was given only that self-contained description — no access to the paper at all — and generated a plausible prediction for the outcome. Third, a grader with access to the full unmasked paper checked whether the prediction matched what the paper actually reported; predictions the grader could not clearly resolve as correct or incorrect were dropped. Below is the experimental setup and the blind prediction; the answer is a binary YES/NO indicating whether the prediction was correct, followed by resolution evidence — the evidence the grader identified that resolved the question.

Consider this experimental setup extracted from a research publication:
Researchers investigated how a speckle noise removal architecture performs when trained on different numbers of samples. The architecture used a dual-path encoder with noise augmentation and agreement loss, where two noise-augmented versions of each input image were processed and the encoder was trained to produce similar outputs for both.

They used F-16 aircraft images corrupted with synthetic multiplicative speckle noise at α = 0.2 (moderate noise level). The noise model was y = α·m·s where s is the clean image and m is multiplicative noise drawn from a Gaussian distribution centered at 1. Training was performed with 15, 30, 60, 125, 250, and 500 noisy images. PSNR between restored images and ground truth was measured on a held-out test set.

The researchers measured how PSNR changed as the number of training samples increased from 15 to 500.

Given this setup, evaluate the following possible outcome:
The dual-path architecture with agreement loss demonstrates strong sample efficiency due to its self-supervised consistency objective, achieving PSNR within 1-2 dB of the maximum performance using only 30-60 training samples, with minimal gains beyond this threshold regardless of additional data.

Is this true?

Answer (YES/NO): NO